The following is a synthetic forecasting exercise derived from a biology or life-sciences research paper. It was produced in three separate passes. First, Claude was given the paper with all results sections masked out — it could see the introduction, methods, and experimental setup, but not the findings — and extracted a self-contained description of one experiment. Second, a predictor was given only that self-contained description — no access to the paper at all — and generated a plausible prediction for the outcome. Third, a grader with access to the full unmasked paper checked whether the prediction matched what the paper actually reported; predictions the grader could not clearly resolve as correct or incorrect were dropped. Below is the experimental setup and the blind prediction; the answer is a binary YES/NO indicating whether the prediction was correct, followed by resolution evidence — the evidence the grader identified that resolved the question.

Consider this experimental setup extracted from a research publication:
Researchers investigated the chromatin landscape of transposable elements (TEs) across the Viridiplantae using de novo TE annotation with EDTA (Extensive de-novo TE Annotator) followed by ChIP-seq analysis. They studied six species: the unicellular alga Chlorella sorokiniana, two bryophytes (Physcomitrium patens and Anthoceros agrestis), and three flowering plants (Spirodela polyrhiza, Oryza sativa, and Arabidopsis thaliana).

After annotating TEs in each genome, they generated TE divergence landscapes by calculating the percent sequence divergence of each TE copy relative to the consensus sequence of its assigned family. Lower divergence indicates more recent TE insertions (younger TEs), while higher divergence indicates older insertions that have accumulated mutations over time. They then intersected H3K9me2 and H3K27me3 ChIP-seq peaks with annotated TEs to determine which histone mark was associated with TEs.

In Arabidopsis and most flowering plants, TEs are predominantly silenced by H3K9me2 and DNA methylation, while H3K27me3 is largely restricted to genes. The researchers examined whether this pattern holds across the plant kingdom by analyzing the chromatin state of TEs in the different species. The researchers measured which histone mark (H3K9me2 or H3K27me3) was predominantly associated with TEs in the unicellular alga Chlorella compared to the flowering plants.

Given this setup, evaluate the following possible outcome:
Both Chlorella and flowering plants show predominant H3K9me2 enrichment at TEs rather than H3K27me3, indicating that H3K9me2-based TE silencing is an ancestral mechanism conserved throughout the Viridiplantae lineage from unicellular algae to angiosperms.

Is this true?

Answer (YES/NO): NO